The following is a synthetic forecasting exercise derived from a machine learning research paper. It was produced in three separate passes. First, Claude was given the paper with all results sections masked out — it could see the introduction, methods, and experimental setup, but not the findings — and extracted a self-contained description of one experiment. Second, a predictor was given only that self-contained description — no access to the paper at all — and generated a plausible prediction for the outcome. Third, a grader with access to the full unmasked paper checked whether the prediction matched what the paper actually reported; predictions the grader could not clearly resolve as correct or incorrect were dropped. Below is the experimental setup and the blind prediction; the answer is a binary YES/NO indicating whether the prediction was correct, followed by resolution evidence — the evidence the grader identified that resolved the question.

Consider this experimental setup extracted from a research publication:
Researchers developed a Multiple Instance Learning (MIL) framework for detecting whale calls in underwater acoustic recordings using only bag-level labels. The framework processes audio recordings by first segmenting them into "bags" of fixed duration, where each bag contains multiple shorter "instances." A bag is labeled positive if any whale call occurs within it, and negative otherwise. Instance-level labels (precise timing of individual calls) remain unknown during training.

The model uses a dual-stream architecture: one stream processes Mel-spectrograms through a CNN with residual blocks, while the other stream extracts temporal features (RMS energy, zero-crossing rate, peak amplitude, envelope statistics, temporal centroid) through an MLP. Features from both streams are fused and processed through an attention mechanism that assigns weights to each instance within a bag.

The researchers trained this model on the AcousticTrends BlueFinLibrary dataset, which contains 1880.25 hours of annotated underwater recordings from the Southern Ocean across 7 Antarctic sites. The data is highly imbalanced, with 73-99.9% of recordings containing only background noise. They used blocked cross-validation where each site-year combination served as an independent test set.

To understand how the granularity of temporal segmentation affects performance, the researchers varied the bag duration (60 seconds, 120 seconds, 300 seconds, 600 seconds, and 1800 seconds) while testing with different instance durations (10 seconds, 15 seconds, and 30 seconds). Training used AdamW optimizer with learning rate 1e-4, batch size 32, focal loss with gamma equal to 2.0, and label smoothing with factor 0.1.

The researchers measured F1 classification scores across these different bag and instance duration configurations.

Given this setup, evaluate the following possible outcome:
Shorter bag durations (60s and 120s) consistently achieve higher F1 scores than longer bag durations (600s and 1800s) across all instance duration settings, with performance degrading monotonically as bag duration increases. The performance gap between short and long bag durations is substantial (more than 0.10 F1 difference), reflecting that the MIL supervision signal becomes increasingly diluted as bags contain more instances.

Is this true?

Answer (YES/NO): NO